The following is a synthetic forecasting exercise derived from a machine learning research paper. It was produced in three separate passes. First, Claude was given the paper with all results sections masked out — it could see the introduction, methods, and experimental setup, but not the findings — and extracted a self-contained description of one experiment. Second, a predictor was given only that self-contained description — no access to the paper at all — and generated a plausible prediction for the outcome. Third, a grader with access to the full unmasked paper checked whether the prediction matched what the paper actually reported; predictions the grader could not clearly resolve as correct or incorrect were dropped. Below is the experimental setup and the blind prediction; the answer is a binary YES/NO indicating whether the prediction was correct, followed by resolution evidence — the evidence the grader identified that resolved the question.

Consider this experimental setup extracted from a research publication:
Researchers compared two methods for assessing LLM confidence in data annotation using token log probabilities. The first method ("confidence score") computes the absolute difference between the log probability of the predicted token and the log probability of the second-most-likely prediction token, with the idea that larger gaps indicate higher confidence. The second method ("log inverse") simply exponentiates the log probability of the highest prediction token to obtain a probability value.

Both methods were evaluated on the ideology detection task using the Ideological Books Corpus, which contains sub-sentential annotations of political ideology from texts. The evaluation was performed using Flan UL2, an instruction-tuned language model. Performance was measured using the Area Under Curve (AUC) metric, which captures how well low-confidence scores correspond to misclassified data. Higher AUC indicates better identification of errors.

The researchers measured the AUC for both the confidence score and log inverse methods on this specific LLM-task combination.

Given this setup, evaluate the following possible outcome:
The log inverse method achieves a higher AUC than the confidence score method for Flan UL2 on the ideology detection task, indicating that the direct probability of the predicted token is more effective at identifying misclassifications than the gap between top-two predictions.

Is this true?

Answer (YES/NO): YES